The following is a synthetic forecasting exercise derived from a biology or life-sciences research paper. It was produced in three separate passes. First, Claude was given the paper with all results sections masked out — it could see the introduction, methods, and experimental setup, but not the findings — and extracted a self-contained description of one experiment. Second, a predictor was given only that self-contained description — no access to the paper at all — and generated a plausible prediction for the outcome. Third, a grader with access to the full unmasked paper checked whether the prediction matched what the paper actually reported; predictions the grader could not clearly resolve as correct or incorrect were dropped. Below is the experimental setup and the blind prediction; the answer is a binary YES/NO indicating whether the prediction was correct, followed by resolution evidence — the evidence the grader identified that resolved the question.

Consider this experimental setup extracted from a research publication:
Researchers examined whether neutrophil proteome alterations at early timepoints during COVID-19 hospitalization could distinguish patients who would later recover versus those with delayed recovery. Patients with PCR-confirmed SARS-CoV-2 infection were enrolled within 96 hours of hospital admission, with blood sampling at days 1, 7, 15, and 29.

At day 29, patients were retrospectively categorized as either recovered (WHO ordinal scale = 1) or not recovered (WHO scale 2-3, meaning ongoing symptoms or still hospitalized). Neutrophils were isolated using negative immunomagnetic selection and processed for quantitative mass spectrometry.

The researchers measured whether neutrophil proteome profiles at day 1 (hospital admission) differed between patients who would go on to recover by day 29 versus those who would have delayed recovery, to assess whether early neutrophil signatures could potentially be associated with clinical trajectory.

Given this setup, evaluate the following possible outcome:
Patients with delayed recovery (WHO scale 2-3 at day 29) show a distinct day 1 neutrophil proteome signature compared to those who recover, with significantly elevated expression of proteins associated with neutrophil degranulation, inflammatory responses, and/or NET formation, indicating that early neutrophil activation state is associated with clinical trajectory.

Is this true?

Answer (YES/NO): NO